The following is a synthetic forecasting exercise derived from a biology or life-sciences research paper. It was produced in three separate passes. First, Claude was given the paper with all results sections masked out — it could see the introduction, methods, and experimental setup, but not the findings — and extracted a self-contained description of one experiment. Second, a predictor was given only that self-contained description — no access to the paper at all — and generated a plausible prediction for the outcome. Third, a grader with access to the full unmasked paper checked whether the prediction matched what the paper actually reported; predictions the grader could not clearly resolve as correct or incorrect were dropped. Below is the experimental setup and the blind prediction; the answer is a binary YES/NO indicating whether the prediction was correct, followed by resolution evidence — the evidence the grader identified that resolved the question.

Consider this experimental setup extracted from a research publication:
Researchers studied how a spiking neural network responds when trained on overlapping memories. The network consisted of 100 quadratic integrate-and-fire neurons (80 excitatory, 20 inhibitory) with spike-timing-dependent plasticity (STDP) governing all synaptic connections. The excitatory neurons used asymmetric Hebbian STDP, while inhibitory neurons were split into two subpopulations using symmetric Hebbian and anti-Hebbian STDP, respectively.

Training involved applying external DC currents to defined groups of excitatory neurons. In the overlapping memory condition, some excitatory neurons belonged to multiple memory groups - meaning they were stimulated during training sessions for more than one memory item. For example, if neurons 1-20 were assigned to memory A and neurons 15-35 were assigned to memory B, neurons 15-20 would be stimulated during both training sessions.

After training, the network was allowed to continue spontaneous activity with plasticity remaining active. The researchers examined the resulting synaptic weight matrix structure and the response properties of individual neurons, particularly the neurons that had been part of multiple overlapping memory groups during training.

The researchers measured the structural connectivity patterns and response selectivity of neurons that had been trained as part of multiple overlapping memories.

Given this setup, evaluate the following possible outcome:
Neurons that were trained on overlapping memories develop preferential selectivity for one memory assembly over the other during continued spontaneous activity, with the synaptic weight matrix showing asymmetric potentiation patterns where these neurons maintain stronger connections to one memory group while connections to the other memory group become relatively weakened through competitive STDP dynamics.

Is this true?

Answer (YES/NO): NO